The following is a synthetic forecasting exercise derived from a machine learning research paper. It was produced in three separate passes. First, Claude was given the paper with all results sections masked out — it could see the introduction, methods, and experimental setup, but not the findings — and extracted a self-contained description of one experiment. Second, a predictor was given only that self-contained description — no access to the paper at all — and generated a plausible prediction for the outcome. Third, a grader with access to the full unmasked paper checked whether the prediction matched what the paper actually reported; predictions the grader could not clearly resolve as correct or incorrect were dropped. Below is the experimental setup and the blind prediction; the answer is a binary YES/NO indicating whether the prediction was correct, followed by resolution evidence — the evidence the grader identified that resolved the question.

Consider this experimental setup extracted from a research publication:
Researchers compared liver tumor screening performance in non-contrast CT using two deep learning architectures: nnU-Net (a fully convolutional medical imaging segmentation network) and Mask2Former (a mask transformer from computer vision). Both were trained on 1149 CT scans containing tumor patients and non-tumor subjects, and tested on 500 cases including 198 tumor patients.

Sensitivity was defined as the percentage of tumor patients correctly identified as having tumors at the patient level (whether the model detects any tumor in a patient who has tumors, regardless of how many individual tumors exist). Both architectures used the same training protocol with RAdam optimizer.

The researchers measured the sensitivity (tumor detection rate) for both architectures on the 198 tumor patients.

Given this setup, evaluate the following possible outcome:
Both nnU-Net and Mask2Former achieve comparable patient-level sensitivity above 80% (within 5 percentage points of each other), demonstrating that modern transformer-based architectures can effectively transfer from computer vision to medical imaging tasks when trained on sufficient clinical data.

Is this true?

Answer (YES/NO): YES